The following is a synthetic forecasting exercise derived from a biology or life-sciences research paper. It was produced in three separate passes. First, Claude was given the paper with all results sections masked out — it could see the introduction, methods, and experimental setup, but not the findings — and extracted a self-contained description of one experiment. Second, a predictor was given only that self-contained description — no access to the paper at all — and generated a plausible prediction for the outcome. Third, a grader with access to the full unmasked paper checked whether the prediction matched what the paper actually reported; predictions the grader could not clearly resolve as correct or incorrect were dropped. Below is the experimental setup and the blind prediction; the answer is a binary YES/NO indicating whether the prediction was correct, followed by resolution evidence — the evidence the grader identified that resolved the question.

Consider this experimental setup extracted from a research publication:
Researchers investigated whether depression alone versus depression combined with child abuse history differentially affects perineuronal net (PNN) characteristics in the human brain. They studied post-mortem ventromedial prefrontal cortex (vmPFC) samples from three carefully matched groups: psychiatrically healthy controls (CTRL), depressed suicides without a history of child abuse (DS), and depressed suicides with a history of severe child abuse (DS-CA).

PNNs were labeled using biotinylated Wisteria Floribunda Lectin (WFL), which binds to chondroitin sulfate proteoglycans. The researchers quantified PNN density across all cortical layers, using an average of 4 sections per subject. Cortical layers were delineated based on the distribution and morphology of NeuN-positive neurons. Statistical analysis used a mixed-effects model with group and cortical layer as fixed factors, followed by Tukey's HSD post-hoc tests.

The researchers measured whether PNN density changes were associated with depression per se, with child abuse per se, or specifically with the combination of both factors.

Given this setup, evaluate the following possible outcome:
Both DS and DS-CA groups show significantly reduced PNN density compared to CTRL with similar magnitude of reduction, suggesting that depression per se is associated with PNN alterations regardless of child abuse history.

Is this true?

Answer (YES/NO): NO